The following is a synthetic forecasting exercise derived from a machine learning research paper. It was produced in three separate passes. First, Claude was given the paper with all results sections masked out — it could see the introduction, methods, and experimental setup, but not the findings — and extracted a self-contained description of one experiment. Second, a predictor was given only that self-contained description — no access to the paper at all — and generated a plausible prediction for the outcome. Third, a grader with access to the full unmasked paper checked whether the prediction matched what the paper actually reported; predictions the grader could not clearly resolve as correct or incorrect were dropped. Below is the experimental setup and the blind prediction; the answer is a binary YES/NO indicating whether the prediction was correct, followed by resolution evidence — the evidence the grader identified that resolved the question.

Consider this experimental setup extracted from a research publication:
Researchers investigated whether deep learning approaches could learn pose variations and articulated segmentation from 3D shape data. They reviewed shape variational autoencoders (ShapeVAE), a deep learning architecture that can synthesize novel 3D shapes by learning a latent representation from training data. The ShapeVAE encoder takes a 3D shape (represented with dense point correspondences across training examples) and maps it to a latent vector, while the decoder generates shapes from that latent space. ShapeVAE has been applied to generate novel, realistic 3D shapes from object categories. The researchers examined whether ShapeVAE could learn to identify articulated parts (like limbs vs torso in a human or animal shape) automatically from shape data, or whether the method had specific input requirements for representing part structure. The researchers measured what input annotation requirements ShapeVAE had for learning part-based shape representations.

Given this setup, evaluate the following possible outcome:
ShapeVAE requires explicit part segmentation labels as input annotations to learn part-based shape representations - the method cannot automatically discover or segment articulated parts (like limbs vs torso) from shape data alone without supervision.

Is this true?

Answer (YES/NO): YES